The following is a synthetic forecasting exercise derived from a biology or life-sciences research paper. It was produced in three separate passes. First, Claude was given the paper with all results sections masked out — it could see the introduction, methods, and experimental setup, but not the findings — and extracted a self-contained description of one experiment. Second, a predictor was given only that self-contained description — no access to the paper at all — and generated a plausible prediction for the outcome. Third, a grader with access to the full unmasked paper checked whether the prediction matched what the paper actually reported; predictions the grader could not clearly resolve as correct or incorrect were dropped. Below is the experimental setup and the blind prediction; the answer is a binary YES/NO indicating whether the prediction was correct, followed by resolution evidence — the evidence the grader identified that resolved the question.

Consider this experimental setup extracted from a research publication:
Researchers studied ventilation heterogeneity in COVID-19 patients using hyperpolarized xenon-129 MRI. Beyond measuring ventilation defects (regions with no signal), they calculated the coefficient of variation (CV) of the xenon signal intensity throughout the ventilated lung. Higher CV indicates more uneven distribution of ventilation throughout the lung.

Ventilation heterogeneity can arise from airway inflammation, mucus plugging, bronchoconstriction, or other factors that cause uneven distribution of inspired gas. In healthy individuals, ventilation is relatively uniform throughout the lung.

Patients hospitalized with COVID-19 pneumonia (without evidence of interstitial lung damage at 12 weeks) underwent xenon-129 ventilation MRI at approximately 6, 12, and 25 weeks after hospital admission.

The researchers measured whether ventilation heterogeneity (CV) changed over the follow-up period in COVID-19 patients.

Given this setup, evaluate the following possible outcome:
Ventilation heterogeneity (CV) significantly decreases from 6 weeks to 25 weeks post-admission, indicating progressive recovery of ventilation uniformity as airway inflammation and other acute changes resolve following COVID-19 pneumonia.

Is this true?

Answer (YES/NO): YES